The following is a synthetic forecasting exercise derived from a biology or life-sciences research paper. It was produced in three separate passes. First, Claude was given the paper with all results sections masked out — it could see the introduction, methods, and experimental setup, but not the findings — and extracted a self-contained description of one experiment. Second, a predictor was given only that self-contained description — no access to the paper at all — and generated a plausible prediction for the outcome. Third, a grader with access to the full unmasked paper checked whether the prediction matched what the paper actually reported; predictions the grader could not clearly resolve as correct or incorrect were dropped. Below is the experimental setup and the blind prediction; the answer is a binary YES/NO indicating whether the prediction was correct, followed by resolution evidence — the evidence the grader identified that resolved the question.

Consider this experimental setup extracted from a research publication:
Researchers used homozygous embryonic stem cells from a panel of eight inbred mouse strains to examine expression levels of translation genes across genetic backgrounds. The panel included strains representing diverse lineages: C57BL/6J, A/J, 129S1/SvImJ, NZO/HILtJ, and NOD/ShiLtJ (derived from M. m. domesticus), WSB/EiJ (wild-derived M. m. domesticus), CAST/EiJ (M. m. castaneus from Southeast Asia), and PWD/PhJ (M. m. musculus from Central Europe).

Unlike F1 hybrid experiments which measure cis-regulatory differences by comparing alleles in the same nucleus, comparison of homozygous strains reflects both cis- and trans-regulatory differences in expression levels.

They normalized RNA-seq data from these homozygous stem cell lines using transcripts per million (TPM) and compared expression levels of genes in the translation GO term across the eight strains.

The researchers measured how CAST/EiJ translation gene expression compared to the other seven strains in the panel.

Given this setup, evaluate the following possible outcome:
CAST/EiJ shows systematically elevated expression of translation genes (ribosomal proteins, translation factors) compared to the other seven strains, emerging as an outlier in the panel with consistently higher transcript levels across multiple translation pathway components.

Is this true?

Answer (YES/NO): YES